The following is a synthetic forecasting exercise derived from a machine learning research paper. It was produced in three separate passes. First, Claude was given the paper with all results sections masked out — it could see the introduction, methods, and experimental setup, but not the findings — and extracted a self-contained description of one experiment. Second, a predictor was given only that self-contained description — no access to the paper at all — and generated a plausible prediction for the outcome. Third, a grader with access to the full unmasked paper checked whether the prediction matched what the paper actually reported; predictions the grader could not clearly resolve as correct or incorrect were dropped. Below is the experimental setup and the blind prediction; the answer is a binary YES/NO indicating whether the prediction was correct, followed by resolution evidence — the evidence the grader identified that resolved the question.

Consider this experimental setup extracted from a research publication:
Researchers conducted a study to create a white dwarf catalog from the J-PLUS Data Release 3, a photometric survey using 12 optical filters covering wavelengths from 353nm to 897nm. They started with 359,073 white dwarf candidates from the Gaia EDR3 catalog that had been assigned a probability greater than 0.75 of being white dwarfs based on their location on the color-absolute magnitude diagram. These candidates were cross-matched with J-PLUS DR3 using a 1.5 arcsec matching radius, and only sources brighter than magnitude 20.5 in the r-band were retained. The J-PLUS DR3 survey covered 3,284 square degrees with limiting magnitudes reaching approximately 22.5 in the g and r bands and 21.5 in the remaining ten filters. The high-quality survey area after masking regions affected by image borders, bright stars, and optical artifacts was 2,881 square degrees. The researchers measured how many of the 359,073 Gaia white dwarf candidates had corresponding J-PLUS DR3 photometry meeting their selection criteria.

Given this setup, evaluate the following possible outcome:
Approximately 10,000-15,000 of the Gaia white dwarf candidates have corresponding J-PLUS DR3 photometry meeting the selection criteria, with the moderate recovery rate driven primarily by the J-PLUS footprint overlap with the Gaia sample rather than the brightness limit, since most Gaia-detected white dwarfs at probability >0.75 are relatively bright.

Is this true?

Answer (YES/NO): NO